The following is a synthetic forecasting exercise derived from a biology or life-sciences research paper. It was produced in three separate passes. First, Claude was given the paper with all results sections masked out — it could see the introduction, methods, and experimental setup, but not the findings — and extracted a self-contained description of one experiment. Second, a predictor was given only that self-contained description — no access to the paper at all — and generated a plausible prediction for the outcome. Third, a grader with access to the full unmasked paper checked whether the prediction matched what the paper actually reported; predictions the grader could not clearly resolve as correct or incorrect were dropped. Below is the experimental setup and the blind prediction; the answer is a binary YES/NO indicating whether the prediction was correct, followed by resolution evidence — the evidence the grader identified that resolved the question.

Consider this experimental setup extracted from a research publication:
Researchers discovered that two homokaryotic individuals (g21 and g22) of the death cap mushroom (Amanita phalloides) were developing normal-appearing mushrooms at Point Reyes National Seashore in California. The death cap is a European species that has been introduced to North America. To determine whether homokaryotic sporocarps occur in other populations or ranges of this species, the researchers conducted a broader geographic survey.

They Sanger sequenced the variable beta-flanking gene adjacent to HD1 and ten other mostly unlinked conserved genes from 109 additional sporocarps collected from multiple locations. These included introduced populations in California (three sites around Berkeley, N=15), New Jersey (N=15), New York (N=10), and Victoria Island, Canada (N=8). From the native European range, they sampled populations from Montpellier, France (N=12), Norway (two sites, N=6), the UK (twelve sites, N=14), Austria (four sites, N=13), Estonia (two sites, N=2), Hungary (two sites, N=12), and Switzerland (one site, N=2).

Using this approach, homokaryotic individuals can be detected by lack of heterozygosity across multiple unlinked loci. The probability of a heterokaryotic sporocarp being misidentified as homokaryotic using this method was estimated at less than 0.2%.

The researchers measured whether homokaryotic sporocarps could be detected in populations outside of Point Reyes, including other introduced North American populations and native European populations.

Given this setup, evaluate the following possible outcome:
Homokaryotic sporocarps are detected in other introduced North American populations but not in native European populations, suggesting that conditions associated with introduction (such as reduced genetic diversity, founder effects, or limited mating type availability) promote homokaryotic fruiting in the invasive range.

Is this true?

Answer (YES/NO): NO